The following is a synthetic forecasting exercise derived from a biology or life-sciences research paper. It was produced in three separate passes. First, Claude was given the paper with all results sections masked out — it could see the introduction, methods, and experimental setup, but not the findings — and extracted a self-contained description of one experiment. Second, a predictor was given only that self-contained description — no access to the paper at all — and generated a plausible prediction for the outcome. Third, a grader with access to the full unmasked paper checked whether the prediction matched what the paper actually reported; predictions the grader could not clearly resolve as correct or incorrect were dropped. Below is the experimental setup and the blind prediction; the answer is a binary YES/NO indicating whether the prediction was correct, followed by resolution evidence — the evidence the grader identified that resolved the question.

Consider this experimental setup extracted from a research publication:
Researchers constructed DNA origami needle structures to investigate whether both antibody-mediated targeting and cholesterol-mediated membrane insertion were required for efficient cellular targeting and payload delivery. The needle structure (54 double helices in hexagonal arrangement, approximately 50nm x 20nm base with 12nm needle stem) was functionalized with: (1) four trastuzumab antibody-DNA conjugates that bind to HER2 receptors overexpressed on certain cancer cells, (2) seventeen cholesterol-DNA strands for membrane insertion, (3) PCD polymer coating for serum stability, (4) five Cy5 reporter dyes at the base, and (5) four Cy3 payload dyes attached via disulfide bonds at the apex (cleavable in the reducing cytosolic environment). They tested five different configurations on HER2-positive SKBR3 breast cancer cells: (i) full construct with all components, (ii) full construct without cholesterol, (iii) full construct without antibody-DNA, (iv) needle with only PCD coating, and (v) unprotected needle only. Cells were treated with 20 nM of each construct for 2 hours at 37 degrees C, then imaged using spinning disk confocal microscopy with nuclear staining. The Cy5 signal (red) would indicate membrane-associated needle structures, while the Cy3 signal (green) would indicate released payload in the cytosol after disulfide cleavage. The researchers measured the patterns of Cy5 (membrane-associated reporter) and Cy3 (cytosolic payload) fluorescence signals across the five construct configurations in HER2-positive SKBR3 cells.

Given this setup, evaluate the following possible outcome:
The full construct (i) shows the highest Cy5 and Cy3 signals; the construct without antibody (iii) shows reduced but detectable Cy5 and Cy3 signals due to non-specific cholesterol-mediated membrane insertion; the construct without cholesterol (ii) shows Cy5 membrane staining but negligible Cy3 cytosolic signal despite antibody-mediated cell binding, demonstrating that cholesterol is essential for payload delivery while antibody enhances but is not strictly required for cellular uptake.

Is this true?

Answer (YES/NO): NO